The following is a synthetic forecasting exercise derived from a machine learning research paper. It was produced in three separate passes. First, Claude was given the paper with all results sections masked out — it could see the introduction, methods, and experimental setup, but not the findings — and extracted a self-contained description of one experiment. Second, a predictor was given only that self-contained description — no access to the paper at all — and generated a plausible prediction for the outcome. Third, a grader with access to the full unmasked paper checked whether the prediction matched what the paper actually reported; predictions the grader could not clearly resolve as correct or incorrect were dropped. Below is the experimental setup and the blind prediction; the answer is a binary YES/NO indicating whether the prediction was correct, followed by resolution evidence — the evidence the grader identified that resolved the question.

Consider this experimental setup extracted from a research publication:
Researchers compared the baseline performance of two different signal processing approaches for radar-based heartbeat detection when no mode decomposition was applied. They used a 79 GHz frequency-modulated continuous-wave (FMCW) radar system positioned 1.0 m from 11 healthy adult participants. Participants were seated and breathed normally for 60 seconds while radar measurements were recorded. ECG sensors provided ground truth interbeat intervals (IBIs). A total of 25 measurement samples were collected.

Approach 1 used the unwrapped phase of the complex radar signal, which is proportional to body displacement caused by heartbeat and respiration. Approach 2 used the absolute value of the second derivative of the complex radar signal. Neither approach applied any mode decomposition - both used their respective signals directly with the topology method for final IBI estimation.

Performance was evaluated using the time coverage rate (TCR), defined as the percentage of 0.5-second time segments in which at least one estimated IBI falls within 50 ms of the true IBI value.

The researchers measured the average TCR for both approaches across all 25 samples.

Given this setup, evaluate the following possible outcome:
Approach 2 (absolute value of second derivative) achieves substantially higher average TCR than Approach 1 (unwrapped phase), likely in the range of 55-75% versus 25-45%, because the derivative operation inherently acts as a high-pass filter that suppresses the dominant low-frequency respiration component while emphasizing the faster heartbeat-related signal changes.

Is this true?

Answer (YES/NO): NO